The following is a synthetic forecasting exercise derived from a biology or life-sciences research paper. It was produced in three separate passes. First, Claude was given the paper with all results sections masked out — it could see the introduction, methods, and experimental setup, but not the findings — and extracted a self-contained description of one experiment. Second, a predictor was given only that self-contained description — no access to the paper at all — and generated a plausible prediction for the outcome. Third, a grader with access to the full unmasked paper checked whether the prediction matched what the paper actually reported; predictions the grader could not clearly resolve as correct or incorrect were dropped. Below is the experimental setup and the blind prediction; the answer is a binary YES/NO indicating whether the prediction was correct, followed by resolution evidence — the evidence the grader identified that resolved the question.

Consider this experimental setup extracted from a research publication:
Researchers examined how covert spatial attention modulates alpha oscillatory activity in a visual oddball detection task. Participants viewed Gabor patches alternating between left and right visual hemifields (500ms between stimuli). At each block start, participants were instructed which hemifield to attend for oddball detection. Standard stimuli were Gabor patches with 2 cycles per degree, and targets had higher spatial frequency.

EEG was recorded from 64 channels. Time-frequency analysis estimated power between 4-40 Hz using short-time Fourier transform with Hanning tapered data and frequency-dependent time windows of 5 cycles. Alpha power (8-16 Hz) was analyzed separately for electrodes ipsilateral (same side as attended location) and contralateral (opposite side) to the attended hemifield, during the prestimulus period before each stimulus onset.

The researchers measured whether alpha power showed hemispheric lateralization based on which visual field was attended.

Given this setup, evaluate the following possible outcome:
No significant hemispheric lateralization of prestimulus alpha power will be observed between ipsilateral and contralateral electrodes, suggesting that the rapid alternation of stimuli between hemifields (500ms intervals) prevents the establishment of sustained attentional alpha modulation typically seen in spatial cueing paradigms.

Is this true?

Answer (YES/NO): NO